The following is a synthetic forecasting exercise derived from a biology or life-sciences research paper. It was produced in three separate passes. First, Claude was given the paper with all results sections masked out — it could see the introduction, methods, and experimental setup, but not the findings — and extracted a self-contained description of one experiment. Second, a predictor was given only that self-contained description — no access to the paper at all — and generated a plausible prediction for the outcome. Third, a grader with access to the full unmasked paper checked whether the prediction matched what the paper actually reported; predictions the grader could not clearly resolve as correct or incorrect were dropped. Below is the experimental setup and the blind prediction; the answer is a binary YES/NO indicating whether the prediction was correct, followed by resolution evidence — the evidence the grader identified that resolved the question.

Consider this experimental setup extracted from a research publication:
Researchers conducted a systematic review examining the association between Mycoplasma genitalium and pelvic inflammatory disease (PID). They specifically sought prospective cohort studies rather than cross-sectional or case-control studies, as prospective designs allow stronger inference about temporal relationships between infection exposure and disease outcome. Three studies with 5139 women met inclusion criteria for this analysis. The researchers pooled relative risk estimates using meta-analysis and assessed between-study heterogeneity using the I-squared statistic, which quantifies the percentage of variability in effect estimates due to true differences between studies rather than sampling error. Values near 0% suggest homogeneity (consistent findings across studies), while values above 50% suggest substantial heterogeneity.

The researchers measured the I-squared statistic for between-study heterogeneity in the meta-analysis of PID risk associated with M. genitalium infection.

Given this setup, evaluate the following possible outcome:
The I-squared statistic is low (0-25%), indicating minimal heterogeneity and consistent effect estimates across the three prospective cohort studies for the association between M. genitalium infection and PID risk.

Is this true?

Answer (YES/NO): NO